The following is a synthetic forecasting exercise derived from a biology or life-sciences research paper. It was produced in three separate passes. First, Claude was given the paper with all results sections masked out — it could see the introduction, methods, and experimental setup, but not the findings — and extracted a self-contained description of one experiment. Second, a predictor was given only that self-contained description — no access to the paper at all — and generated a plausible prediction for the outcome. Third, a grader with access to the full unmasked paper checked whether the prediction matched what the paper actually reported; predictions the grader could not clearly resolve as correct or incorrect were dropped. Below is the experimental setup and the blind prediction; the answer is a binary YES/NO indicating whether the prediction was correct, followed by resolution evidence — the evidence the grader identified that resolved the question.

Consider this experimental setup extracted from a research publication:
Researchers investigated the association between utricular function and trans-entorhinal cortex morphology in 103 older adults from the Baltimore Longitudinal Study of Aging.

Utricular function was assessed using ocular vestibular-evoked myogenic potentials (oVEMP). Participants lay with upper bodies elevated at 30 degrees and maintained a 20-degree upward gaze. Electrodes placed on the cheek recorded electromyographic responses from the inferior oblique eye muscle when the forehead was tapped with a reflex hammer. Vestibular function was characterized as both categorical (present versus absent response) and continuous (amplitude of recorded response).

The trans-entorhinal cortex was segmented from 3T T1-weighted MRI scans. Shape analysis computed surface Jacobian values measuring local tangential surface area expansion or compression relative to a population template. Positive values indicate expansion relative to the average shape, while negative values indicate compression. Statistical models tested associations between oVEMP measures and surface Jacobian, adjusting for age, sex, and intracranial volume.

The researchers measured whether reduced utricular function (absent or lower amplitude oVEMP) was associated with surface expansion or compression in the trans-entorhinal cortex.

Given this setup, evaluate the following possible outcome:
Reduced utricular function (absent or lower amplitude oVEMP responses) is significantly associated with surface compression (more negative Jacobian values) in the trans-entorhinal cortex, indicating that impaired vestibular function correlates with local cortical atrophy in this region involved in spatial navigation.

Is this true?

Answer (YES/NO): YES